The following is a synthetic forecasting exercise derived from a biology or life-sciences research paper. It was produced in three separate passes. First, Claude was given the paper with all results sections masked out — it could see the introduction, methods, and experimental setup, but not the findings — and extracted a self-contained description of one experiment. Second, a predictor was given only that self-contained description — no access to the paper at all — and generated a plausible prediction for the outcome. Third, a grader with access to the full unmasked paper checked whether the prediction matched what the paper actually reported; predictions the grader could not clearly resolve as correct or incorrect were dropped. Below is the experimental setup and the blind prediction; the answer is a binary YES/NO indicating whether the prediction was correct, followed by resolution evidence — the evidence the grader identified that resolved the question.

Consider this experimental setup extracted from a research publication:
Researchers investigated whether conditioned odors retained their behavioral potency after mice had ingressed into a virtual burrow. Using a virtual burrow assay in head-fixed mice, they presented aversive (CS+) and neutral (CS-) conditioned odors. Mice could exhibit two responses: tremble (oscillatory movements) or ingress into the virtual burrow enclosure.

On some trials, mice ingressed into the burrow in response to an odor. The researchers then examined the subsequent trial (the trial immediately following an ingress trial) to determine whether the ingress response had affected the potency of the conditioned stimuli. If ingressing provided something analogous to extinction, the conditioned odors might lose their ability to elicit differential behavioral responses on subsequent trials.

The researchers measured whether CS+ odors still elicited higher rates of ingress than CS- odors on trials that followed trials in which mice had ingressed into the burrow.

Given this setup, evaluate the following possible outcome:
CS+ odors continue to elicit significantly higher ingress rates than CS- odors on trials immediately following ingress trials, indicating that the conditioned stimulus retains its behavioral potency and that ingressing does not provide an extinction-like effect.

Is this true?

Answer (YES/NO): YES